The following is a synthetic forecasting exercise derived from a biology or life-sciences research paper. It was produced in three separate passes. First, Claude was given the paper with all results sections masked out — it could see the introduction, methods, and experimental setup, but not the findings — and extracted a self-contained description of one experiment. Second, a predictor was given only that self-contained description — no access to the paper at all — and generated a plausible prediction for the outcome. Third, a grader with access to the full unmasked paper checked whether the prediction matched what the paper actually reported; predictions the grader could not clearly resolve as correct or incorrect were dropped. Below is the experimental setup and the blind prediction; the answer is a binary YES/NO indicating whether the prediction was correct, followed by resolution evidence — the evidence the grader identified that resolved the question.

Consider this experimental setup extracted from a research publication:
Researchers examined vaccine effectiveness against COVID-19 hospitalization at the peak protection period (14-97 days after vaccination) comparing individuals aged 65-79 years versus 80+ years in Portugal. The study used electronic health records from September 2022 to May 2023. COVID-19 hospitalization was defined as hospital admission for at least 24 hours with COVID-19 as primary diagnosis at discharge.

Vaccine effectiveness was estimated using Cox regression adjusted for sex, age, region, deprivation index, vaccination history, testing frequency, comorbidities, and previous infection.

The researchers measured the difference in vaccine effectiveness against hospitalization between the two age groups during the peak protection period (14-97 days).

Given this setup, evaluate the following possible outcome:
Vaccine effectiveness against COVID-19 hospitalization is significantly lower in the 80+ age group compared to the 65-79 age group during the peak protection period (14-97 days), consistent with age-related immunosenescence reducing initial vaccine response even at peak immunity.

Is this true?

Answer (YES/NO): YES